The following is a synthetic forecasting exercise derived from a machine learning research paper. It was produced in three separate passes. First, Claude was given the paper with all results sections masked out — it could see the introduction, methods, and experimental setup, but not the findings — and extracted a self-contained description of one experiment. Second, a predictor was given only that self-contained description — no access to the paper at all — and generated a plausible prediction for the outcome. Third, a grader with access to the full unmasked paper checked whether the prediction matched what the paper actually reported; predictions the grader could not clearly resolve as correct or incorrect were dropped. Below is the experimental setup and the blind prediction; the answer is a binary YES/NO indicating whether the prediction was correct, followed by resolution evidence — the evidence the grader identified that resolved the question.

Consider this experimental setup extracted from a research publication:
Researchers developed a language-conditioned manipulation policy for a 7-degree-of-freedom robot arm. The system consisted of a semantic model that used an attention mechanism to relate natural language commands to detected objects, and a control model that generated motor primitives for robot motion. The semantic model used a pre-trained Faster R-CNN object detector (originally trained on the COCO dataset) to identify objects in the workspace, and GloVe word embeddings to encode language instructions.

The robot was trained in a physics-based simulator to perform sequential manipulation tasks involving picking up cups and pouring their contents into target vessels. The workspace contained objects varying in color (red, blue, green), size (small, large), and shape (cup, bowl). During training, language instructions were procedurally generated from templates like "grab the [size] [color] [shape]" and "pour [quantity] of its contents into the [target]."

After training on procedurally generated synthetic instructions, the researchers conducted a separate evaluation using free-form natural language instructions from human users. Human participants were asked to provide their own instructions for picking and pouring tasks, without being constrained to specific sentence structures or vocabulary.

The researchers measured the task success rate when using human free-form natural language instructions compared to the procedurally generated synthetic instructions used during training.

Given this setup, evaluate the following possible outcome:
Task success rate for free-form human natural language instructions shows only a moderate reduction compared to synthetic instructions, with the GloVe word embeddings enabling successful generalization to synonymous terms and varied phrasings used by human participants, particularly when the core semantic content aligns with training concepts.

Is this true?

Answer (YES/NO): NO